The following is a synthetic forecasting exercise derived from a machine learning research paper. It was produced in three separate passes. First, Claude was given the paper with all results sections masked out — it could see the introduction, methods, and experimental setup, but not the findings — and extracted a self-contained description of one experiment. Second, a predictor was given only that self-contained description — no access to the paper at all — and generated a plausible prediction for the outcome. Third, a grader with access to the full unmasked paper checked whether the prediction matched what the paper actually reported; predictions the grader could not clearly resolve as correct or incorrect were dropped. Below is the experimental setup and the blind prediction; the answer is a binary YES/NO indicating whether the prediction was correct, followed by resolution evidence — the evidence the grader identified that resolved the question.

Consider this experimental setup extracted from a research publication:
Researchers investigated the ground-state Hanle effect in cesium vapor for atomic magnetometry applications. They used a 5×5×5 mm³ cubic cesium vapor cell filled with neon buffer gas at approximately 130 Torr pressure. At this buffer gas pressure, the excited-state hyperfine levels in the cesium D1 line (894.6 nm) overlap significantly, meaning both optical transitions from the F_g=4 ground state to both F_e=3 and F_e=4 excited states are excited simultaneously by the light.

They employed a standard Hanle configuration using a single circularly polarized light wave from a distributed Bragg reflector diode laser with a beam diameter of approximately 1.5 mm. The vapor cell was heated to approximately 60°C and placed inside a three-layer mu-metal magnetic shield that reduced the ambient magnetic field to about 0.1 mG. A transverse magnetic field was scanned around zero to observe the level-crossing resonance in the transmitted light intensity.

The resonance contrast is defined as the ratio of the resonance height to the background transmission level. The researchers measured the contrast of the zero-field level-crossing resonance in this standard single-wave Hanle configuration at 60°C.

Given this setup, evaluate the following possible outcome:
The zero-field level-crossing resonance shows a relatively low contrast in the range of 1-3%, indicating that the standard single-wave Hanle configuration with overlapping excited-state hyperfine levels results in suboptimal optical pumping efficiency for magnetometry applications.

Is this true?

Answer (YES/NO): NO